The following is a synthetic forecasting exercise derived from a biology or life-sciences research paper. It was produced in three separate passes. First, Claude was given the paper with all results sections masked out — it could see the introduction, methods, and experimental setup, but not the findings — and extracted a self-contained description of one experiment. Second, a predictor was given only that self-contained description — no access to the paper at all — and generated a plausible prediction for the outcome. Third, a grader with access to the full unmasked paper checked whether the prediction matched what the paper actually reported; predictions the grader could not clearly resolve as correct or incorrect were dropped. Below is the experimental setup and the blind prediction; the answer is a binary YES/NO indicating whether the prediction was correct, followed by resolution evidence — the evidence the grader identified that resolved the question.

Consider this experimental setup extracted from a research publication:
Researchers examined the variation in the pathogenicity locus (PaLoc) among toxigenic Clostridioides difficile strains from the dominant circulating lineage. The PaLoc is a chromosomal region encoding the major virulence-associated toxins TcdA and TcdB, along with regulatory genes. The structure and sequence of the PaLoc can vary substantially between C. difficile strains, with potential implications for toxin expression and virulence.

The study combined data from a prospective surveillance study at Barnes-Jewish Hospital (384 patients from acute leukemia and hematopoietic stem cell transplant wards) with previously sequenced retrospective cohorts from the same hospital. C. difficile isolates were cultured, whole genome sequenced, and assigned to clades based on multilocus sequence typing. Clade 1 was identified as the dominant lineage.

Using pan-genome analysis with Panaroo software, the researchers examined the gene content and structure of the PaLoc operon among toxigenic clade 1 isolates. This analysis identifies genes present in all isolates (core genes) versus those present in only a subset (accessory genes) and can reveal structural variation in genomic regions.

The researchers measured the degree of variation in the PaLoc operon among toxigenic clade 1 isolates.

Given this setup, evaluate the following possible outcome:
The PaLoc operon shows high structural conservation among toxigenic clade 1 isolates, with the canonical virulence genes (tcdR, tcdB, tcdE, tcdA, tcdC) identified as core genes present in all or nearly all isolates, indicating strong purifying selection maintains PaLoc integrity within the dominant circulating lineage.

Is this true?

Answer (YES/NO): NO